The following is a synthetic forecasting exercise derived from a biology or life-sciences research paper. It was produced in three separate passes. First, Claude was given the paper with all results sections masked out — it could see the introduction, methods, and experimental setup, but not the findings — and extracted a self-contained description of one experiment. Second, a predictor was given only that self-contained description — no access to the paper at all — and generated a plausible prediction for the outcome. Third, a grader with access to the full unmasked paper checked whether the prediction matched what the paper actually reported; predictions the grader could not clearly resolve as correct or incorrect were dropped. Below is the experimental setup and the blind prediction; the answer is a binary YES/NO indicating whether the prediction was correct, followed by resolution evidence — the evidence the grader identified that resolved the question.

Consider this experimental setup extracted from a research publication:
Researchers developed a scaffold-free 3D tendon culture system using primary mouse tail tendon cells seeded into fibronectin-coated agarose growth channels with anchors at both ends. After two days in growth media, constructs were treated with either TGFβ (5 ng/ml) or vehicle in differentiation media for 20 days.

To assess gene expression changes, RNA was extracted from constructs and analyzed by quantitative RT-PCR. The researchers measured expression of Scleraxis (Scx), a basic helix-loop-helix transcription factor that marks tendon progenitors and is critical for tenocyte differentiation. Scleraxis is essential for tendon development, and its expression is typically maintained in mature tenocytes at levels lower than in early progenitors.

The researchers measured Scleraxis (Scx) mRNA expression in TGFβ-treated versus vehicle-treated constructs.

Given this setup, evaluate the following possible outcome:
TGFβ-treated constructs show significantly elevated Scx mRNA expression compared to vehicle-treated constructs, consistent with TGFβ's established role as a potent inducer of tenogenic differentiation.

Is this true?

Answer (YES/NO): YES